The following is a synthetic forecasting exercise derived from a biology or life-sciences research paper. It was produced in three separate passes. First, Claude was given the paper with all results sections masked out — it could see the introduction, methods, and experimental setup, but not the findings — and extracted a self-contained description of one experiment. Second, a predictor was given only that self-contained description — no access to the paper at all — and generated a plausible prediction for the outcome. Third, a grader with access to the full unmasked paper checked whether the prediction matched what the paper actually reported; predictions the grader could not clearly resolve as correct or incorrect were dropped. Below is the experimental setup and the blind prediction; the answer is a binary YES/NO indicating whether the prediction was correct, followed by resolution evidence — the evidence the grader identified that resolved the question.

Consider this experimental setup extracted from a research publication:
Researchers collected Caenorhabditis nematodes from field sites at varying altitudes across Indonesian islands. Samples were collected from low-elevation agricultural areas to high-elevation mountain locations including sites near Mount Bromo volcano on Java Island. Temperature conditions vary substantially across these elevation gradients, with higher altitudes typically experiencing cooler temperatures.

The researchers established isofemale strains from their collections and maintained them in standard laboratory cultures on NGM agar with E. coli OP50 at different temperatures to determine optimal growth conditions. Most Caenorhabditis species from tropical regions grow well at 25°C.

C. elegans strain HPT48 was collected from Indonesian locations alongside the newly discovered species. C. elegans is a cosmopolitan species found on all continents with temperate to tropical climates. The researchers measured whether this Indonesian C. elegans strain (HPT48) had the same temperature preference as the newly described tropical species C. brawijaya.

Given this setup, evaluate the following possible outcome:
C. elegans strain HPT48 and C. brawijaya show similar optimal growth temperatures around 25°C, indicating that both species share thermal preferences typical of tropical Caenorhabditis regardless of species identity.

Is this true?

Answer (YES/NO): NO